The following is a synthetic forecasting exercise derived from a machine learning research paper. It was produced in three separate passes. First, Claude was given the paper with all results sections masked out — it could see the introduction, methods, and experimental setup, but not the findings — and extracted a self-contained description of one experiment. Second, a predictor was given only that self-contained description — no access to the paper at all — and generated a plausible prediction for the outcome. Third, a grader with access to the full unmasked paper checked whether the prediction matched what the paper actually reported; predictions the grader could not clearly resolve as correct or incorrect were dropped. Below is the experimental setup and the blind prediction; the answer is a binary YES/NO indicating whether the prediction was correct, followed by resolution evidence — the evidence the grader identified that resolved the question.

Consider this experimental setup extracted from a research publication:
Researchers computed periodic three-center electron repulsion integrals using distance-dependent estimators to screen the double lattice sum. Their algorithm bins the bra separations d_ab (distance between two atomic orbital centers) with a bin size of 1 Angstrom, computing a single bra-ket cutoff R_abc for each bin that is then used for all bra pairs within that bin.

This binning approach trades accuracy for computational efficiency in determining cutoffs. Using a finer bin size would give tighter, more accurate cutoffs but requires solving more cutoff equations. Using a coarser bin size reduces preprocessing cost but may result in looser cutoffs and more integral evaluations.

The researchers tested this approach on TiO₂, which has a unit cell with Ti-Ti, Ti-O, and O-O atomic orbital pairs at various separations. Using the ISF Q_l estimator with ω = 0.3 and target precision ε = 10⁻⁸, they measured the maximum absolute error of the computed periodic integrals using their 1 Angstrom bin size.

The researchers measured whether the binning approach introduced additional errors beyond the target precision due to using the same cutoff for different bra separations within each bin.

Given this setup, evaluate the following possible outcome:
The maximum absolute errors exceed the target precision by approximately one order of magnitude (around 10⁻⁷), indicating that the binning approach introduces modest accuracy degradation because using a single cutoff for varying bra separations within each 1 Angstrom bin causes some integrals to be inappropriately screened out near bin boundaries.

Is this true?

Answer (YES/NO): NO